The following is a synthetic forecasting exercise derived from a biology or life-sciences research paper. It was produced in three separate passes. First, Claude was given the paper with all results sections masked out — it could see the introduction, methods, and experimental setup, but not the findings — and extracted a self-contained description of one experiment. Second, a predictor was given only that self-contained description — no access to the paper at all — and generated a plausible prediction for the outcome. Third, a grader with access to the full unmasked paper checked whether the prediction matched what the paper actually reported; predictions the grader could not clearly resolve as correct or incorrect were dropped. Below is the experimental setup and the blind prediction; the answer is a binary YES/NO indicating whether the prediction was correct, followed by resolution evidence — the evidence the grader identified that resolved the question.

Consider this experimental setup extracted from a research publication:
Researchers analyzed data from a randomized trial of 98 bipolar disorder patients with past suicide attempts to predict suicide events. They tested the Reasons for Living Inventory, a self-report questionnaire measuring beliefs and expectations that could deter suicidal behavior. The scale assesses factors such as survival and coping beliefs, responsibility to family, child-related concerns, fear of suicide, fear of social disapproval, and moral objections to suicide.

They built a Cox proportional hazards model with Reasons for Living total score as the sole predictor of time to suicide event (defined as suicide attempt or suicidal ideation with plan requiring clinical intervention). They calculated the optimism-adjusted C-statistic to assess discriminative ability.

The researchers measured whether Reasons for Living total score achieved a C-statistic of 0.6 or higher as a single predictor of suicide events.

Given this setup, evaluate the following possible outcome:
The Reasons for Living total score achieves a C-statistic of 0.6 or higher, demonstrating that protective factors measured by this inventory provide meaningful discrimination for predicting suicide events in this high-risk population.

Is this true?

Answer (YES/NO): NO